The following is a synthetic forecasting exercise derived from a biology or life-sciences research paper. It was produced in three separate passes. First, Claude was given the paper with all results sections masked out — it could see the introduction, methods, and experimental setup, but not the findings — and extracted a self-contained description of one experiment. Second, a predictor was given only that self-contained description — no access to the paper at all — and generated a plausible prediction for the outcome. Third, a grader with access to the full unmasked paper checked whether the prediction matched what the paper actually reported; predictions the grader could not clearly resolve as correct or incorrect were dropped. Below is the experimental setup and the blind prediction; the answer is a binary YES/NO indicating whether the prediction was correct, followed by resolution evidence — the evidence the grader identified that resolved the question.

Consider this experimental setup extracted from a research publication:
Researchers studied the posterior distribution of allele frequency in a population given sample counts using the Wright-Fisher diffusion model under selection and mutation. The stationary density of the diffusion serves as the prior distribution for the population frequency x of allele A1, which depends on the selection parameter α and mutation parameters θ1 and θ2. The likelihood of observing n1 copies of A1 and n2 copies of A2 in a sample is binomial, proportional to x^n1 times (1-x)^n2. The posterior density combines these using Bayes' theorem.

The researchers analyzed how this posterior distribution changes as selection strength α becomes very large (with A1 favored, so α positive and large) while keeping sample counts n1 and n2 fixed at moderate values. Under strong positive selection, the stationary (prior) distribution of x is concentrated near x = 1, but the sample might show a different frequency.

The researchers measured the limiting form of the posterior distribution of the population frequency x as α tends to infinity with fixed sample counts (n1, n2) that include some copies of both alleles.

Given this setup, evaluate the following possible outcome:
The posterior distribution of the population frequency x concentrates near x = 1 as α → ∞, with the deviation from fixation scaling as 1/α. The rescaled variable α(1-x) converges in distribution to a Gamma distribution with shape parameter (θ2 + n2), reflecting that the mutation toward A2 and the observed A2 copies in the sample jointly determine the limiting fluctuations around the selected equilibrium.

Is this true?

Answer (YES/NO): NO